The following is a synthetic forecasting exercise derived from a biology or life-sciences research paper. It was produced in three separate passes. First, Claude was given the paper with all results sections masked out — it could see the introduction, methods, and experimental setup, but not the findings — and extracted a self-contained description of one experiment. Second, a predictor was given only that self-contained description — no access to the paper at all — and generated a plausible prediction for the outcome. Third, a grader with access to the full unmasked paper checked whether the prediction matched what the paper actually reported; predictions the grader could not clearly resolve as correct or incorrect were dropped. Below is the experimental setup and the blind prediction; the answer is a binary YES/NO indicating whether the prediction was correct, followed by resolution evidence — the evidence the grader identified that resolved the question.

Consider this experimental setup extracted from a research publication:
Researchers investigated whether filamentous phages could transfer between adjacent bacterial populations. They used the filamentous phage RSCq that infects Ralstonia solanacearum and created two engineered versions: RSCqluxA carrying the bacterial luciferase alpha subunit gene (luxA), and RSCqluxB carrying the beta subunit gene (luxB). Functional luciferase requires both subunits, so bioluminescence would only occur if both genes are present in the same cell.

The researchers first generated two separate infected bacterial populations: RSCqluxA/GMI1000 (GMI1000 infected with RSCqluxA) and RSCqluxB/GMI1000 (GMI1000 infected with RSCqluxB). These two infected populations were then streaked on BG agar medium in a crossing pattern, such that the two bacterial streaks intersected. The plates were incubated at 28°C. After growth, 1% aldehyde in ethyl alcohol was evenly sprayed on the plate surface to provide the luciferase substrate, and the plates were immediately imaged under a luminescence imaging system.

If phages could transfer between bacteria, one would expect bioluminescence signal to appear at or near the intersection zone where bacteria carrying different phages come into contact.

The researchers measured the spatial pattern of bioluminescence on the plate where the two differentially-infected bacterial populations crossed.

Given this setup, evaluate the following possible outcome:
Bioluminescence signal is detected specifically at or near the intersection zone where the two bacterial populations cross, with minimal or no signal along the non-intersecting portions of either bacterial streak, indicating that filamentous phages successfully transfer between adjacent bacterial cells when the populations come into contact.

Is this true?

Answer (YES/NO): YES